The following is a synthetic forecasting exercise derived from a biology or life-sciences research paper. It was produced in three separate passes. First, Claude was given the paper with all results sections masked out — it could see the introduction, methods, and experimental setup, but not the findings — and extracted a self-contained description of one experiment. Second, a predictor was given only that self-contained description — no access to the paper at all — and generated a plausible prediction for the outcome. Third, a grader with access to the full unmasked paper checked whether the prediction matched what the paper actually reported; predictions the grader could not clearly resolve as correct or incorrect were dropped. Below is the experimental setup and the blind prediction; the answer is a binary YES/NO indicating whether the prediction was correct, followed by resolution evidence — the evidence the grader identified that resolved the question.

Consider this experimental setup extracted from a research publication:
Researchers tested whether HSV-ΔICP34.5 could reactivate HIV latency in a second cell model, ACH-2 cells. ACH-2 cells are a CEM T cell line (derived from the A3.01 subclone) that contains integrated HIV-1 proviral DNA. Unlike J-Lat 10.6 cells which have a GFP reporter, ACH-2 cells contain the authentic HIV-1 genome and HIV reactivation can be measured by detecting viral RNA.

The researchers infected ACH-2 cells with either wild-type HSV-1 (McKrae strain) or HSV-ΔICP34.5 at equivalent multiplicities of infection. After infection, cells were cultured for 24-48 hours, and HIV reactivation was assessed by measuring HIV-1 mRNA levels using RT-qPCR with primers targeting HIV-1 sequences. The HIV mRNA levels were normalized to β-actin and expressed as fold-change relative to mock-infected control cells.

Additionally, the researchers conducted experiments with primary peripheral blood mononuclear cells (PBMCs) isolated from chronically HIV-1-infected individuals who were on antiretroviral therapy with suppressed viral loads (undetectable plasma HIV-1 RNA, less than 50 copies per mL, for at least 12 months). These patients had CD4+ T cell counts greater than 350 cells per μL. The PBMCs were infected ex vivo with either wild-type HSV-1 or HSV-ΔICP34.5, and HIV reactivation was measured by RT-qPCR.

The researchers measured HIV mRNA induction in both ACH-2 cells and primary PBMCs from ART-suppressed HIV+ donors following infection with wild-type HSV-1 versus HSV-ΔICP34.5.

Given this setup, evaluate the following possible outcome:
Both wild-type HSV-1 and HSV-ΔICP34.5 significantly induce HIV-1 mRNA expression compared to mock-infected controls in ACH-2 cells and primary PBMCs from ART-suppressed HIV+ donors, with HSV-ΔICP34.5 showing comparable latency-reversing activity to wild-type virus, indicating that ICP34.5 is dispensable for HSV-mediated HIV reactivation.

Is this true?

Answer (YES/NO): NO